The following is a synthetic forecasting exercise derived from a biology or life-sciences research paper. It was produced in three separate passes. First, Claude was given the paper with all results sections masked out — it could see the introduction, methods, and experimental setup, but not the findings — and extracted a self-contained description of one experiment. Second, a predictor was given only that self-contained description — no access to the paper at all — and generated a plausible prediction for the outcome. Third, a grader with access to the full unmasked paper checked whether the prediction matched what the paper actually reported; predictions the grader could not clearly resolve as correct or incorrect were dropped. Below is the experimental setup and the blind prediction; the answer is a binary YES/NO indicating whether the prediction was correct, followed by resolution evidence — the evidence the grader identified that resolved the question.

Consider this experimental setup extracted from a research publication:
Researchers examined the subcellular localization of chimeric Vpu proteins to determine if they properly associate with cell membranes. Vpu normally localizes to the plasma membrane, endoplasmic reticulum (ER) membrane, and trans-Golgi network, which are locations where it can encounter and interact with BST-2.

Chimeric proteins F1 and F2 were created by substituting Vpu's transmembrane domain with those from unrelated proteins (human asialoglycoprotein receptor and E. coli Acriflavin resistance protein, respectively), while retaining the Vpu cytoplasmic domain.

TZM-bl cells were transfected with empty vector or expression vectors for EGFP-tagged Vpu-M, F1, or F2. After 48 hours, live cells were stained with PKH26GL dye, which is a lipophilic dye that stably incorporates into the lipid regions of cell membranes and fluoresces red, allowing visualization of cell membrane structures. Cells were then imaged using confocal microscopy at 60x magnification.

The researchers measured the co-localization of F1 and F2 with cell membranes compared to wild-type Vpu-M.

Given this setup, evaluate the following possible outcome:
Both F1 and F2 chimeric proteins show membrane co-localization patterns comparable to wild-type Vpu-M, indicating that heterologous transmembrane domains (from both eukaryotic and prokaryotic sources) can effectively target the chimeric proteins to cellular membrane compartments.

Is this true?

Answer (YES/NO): YES